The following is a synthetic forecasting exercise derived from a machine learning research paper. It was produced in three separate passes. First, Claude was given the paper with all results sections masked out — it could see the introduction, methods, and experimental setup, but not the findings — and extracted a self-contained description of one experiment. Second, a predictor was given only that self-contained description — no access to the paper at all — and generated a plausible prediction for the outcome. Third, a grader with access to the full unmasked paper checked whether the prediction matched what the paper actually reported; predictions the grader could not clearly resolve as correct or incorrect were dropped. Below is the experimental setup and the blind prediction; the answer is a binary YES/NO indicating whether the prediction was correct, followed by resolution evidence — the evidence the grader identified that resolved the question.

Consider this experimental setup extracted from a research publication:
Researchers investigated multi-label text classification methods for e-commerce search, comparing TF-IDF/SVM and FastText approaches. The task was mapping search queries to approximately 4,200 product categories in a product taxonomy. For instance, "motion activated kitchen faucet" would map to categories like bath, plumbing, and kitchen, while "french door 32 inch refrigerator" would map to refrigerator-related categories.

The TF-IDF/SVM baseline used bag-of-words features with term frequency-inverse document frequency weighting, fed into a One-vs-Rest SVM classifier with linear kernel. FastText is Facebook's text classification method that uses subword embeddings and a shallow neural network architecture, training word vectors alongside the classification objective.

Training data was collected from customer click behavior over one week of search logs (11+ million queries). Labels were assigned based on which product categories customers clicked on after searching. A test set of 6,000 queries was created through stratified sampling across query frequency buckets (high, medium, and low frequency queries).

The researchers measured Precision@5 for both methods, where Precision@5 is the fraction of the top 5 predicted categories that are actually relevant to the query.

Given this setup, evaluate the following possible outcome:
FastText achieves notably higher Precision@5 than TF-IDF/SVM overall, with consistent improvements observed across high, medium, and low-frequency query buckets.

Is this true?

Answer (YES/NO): NO